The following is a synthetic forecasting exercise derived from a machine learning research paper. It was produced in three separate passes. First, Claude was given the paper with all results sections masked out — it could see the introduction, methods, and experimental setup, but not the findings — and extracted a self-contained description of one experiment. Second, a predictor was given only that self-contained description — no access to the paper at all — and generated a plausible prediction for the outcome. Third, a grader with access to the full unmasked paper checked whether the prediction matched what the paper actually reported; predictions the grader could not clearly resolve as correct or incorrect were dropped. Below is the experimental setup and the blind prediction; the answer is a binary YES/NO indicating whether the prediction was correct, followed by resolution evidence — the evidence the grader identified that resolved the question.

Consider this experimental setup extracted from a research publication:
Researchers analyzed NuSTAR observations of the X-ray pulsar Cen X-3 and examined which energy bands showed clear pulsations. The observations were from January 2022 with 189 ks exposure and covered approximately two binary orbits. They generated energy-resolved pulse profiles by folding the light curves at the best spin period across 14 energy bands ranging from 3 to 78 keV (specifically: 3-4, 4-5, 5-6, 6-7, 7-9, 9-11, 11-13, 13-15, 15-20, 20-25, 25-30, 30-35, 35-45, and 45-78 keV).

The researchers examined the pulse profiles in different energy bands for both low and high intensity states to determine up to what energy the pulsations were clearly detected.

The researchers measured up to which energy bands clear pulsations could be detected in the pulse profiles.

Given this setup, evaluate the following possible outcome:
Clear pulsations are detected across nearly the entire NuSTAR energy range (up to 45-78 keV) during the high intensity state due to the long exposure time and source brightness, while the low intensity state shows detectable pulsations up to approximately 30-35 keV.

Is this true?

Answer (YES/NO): NO